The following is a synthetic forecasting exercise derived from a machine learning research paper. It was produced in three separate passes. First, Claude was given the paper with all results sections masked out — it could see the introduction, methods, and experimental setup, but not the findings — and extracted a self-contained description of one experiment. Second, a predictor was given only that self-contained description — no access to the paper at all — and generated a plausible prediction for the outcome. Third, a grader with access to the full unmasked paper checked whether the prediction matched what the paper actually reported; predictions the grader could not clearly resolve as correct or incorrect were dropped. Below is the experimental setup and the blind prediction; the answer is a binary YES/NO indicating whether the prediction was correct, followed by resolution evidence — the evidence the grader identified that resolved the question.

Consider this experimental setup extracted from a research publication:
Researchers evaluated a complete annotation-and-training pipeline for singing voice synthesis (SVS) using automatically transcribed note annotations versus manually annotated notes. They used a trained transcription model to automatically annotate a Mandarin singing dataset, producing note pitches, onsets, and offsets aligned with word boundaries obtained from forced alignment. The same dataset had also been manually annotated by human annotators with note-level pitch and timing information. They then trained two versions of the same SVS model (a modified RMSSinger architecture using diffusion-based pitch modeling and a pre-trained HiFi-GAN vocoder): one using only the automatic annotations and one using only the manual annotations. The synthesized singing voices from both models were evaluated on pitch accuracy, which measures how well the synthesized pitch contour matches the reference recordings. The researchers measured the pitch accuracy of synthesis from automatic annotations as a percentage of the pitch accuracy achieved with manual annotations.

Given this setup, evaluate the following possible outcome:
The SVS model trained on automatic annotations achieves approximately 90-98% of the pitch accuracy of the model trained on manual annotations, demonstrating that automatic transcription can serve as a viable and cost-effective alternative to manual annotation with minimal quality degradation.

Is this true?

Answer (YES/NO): YES